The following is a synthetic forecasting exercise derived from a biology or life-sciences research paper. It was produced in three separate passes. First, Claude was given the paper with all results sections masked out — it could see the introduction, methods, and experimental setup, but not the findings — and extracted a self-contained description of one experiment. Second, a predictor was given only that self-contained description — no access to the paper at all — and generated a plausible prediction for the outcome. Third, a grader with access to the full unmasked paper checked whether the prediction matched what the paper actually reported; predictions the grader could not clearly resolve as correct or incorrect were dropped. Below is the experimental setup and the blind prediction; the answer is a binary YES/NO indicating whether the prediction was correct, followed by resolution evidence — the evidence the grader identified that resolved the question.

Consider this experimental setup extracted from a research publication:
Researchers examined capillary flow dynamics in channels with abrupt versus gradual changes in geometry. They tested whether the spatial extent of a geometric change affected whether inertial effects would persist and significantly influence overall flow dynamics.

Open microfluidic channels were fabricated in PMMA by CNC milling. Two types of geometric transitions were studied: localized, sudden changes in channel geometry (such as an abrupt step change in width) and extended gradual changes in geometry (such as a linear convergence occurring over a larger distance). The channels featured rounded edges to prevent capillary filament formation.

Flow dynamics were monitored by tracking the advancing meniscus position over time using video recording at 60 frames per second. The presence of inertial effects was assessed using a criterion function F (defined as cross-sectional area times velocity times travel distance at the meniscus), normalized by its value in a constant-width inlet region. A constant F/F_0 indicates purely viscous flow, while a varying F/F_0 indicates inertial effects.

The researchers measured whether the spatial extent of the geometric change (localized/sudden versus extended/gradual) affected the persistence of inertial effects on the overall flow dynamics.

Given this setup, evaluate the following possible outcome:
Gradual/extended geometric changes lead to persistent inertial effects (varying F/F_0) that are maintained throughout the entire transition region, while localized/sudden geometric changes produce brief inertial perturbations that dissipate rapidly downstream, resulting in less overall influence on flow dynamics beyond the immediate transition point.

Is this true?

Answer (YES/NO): YES